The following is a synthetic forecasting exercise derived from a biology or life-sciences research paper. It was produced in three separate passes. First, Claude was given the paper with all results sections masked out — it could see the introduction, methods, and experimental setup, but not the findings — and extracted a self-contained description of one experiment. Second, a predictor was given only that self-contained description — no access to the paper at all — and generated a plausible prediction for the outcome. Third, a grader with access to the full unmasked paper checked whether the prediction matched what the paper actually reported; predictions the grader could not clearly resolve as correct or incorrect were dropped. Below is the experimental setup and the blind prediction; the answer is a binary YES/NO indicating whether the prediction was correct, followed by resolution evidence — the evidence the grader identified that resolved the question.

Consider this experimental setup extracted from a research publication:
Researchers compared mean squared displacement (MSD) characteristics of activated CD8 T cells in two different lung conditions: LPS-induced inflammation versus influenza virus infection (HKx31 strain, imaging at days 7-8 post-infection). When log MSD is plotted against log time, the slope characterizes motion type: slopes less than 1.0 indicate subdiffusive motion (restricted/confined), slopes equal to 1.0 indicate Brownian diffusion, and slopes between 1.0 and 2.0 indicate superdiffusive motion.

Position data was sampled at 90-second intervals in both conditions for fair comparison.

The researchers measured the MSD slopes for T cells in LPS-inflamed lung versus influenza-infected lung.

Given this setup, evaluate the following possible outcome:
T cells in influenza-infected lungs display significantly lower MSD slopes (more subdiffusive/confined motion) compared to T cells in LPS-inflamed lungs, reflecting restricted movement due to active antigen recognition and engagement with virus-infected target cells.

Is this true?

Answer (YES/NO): NO